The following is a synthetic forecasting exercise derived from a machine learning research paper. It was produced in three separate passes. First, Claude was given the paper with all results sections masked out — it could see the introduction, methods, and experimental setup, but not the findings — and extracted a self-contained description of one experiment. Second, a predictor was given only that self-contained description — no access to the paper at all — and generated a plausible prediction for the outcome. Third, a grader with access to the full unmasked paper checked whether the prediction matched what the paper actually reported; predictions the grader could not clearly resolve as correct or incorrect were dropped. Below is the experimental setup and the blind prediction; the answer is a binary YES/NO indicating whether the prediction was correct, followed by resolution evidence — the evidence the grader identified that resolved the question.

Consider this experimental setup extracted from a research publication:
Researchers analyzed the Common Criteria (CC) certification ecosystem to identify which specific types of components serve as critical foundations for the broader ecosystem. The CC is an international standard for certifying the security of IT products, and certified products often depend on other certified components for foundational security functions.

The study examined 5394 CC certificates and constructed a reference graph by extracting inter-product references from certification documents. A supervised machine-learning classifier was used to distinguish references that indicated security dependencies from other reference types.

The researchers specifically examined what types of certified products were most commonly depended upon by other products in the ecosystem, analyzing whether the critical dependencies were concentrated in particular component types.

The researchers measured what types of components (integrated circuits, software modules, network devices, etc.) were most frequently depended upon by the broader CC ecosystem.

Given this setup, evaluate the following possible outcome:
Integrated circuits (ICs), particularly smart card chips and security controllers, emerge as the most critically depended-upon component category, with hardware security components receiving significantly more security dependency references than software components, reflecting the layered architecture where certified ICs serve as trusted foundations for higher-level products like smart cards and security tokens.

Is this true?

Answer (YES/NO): YES